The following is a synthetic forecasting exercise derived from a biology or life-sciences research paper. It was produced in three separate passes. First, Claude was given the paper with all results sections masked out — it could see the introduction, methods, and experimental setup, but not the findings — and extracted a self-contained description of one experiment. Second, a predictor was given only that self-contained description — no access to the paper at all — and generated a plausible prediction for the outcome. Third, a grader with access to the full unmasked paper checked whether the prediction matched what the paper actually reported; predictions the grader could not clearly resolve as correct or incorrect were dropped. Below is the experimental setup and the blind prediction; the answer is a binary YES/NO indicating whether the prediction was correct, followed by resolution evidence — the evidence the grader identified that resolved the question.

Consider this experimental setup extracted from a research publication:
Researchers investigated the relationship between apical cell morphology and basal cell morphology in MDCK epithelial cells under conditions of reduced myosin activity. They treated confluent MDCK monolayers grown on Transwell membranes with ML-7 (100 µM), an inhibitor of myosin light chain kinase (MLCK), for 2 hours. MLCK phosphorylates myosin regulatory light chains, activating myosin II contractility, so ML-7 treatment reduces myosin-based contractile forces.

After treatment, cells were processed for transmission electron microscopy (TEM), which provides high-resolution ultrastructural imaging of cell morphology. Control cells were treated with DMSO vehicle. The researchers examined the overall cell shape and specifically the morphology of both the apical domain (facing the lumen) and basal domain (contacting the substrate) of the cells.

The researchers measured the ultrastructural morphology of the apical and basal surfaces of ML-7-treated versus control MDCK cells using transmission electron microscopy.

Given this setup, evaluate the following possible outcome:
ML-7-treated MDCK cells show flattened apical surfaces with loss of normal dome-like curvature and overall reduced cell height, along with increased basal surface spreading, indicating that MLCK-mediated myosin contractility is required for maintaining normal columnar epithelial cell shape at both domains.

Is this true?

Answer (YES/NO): NO